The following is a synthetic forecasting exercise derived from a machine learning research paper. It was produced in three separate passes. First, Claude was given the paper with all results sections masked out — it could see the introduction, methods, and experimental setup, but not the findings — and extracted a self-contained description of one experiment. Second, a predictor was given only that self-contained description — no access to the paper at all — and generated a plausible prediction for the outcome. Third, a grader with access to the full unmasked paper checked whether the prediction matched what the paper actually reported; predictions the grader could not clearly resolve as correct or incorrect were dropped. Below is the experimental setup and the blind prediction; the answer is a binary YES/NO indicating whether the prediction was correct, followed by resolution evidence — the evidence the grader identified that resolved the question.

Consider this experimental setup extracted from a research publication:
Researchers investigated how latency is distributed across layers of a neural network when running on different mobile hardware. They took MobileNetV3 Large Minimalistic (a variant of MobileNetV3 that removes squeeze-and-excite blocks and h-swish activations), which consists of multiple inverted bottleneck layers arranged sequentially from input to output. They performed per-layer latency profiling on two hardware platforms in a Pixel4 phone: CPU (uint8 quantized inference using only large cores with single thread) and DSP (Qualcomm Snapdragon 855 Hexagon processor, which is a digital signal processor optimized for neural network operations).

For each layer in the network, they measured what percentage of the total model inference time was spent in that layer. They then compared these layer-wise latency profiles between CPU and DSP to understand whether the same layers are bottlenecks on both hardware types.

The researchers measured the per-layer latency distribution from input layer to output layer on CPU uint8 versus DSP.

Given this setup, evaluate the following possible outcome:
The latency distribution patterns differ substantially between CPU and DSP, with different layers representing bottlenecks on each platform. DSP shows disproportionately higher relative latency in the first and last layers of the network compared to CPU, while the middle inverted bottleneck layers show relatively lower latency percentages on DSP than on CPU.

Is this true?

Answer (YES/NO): NO